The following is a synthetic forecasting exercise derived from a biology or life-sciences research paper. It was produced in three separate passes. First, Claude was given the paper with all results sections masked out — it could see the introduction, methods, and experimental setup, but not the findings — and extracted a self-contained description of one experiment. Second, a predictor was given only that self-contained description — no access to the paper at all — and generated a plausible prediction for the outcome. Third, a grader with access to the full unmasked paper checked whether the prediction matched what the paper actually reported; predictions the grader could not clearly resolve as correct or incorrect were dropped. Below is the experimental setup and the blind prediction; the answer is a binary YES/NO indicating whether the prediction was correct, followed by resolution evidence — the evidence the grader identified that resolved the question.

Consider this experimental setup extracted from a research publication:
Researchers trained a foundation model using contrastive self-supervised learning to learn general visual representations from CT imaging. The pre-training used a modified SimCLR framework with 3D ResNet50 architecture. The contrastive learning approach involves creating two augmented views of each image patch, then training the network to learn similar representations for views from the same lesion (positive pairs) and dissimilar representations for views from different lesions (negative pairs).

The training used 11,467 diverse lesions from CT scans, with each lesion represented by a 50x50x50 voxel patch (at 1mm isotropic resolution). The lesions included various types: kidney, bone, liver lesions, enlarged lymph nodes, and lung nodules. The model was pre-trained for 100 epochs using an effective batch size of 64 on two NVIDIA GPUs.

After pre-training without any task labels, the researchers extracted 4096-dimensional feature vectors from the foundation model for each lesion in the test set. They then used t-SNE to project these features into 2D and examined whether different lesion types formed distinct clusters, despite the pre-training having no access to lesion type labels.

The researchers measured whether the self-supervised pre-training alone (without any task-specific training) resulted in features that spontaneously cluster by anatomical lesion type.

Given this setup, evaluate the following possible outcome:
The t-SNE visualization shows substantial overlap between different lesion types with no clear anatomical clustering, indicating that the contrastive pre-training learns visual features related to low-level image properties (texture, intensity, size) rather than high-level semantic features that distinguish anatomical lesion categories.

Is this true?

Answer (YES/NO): NO